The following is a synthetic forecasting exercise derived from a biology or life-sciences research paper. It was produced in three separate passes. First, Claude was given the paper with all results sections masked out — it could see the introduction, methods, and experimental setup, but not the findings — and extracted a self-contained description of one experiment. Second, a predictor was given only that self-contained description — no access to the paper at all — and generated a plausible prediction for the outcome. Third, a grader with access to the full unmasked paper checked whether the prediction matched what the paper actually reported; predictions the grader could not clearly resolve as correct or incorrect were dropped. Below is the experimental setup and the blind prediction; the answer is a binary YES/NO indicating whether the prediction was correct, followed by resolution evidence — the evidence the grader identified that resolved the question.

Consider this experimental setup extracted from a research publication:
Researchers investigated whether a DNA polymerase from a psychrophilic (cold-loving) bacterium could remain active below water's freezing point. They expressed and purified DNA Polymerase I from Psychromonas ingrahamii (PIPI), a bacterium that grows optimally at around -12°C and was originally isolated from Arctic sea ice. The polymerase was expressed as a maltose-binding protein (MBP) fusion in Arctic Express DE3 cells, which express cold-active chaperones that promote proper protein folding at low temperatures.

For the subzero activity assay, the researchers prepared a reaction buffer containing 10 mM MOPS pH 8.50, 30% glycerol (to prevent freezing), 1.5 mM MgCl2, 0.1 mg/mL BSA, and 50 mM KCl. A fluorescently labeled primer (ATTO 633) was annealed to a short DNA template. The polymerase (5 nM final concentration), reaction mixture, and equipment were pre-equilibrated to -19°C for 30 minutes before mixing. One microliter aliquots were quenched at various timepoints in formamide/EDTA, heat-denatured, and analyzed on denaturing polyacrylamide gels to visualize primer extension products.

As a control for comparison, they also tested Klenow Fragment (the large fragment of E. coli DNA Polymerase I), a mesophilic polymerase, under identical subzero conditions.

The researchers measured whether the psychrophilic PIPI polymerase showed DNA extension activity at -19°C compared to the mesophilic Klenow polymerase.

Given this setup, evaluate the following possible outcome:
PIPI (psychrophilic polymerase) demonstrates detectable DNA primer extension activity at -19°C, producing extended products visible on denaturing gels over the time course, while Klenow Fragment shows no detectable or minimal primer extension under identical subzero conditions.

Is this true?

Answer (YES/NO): YES